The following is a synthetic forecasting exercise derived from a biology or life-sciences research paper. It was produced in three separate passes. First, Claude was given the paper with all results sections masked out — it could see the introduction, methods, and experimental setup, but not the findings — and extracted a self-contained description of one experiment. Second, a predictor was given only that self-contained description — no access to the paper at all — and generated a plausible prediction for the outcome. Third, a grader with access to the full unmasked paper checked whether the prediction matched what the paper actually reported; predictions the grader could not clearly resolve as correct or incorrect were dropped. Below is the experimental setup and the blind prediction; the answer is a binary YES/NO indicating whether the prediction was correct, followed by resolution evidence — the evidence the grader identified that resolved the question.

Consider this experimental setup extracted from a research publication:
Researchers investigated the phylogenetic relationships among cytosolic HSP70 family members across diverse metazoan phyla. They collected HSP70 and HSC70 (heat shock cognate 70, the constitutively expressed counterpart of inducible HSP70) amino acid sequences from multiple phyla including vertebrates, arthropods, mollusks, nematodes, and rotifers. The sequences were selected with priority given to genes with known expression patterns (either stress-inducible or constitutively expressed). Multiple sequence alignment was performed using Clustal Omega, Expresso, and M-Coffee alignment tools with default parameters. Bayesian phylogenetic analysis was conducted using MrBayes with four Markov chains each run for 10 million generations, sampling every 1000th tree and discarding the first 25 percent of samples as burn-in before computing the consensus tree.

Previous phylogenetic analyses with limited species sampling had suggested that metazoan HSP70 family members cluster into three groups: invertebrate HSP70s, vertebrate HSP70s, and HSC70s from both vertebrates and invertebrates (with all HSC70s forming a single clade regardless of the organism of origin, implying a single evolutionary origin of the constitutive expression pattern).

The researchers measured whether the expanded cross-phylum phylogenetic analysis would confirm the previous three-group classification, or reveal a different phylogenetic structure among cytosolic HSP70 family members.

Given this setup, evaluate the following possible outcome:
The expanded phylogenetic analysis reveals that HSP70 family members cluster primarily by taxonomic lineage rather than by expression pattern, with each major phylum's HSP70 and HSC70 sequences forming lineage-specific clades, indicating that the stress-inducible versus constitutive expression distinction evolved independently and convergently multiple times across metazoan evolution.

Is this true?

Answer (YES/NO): NO